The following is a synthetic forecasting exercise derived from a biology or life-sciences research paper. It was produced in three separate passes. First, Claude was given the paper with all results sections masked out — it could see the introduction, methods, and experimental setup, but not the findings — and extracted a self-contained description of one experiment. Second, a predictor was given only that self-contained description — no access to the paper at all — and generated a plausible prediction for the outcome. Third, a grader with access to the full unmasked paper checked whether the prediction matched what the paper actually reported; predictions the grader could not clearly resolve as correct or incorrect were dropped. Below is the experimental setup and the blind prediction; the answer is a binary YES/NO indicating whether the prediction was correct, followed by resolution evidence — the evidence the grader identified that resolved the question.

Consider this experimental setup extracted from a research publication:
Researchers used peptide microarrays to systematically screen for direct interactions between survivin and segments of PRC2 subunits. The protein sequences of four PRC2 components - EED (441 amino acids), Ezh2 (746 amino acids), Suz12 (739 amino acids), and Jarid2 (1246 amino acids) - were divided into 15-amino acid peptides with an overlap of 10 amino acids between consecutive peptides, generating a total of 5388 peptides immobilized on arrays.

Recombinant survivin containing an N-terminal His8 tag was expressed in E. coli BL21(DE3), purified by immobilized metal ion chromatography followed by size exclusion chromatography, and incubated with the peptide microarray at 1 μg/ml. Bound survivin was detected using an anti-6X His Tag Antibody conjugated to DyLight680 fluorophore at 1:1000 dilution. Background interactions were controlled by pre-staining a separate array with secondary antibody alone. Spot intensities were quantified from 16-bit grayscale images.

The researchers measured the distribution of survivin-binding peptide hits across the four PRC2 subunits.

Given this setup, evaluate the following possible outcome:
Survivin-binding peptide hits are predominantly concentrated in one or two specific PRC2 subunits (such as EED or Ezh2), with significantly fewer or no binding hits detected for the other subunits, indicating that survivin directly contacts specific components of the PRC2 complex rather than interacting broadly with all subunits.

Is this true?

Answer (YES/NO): NO